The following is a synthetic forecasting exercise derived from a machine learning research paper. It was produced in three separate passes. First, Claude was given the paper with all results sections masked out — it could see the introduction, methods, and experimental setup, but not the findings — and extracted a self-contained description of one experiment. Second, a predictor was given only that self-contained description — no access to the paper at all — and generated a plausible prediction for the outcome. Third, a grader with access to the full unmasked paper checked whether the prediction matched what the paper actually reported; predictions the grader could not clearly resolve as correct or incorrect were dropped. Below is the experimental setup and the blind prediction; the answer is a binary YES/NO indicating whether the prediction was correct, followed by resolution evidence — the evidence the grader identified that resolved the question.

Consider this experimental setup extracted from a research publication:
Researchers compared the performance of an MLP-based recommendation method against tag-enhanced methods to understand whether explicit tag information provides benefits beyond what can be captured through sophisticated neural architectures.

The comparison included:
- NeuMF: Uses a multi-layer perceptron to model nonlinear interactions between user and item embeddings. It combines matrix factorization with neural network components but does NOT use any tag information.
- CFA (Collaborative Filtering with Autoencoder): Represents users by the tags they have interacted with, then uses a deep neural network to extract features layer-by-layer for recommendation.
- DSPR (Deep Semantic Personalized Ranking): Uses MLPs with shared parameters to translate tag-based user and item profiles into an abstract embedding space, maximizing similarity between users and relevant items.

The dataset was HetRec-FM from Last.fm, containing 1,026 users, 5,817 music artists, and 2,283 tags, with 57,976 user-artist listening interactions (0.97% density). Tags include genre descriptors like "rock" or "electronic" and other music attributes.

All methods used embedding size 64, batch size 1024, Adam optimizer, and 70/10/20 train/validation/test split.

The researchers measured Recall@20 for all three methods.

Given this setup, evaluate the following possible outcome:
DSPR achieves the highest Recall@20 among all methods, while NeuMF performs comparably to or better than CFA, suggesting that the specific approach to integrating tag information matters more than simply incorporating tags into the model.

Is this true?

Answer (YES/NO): NO